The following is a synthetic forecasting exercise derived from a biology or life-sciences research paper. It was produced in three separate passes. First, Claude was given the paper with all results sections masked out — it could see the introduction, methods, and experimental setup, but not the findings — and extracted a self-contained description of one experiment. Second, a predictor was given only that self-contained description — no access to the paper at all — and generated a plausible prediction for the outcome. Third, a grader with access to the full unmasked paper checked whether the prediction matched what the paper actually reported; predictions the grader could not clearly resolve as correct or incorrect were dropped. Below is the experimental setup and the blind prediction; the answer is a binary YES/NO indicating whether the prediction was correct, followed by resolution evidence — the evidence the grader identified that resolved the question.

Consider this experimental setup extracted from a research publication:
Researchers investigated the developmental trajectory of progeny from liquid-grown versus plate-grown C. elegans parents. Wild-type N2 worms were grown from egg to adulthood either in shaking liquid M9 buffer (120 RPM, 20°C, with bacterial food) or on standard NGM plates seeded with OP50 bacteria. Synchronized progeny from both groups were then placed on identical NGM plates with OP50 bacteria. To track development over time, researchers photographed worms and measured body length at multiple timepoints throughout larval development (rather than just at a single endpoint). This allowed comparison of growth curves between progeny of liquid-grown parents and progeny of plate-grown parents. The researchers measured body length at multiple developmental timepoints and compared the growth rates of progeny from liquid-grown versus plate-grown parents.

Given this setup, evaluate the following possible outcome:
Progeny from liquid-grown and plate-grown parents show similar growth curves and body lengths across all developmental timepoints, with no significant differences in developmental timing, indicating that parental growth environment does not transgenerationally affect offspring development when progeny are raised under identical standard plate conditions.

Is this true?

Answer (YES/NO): NO